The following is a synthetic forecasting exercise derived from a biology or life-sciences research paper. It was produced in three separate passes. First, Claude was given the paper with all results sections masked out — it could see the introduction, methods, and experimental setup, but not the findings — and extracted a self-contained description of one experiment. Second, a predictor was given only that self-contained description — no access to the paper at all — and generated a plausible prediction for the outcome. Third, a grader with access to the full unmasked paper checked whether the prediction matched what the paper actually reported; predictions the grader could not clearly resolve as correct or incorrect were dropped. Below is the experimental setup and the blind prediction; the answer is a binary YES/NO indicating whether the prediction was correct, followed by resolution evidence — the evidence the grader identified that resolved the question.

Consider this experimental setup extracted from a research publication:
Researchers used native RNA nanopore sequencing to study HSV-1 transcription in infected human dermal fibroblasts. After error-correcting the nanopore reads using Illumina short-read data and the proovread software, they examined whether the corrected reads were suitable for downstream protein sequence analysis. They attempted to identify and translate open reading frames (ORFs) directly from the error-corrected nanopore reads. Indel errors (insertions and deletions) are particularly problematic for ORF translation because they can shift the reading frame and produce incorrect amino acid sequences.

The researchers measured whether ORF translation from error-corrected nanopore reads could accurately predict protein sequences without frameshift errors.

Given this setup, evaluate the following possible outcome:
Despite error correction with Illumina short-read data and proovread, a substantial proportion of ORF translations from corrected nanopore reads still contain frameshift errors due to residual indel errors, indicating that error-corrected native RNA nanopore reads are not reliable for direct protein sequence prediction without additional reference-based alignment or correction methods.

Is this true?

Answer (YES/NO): YES